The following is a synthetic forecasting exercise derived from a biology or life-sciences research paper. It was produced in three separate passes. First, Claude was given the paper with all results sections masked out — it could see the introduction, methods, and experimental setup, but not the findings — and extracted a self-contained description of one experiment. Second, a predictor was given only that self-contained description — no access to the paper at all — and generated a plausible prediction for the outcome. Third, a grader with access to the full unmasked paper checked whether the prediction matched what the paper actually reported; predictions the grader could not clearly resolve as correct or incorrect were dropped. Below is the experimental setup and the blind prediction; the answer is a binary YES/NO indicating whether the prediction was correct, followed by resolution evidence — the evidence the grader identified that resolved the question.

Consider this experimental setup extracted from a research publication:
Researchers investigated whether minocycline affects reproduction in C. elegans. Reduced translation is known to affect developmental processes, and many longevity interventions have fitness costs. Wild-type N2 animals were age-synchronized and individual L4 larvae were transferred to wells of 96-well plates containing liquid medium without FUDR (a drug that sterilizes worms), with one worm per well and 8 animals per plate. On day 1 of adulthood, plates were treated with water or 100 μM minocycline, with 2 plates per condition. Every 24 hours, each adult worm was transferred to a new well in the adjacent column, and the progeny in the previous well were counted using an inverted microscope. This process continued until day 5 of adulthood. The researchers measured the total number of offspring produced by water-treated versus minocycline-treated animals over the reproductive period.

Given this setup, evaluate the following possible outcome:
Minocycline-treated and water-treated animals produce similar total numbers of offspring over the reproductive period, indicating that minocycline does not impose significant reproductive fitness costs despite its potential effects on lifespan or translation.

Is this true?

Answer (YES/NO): NO